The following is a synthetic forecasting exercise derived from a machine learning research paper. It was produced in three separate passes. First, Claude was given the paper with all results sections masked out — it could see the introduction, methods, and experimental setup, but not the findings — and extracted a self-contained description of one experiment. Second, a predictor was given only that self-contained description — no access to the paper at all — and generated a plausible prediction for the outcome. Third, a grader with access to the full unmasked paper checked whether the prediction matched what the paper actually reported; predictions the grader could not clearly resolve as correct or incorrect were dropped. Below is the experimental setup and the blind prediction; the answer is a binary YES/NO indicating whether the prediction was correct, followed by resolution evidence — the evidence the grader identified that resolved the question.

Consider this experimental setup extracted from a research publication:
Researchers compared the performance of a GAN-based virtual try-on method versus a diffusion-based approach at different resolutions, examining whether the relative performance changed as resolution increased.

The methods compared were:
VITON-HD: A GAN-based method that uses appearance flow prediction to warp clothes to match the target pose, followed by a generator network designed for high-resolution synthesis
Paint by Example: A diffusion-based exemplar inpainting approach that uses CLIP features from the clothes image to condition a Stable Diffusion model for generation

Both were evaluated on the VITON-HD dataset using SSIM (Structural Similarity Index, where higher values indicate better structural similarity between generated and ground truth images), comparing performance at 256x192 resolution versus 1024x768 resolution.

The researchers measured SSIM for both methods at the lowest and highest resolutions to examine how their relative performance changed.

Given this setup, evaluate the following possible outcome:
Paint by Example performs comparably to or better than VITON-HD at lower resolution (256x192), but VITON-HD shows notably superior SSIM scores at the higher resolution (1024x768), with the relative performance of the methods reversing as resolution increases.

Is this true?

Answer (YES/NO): YES